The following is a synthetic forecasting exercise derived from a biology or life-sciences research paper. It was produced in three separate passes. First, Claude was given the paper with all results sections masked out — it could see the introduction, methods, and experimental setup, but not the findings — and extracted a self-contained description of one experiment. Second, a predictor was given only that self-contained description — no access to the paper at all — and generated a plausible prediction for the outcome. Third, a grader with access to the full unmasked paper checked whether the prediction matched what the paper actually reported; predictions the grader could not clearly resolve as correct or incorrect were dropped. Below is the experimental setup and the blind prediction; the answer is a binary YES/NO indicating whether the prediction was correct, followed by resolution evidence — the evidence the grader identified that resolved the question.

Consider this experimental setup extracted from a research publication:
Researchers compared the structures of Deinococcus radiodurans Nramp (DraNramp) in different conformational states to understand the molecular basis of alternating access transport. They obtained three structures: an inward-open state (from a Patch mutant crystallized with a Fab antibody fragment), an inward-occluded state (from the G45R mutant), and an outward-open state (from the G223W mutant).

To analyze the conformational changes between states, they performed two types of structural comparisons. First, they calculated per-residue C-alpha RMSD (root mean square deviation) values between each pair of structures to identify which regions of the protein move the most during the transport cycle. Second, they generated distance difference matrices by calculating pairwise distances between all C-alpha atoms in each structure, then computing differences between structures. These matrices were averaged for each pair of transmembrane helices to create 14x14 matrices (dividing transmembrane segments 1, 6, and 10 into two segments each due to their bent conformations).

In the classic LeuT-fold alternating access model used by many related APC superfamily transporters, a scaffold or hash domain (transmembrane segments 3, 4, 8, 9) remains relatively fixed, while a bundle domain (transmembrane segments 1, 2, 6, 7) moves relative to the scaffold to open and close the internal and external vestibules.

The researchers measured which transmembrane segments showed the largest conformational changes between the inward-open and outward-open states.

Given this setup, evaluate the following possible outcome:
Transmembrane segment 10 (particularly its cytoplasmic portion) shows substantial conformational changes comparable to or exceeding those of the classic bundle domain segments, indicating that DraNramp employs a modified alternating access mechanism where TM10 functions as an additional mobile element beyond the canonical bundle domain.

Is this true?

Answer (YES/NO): NO